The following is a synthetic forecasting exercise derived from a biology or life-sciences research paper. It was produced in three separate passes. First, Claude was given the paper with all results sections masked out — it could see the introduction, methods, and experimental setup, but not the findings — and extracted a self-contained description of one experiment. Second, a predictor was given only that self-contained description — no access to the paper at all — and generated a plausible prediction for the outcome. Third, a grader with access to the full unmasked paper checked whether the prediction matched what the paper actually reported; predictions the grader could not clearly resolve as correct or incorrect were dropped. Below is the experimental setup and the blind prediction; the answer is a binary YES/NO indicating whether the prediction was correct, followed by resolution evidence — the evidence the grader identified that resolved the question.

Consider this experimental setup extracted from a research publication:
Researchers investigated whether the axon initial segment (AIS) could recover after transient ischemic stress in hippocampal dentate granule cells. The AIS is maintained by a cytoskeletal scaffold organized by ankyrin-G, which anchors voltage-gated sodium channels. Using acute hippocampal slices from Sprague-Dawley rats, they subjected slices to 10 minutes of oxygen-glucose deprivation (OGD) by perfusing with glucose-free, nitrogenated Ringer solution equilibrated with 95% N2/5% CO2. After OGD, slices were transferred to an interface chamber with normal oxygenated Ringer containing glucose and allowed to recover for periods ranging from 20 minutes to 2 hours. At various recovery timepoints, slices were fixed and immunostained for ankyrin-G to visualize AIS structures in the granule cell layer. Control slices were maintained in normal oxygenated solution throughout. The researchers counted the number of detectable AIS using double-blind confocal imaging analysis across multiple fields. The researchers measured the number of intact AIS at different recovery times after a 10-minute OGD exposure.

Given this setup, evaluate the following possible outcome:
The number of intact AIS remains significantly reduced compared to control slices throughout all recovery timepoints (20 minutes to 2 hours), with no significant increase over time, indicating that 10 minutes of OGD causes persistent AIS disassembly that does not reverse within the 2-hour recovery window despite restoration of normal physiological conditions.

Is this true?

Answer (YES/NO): YES